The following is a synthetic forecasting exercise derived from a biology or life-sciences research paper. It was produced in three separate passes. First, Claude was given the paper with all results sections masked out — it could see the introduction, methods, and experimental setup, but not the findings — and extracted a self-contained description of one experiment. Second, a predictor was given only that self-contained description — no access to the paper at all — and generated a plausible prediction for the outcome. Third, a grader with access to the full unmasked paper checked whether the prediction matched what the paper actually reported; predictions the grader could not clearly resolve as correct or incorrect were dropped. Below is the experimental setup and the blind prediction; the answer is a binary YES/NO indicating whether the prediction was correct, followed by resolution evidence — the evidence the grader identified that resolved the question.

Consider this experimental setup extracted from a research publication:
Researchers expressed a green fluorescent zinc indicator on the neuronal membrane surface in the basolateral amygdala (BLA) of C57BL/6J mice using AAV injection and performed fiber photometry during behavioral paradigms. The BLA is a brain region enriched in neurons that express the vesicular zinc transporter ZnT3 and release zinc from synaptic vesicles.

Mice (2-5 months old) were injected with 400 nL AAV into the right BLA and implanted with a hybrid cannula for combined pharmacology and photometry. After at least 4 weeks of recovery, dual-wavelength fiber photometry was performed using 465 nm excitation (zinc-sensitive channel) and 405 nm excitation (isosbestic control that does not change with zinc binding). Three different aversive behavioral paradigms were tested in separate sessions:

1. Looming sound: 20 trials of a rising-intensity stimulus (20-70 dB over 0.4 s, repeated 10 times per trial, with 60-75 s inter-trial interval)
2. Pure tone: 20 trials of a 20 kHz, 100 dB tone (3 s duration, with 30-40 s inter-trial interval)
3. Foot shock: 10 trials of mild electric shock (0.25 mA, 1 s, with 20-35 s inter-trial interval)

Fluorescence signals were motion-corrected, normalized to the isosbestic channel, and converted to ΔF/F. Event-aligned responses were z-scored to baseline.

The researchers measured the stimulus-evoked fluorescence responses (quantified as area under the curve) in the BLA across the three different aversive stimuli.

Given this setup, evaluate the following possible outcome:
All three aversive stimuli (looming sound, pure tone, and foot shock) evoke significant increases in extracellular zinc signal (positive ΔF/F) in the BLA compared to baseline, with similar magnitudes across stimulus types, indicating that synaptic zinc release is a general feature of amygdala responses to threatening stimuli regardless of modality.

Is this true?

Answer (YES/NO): NO